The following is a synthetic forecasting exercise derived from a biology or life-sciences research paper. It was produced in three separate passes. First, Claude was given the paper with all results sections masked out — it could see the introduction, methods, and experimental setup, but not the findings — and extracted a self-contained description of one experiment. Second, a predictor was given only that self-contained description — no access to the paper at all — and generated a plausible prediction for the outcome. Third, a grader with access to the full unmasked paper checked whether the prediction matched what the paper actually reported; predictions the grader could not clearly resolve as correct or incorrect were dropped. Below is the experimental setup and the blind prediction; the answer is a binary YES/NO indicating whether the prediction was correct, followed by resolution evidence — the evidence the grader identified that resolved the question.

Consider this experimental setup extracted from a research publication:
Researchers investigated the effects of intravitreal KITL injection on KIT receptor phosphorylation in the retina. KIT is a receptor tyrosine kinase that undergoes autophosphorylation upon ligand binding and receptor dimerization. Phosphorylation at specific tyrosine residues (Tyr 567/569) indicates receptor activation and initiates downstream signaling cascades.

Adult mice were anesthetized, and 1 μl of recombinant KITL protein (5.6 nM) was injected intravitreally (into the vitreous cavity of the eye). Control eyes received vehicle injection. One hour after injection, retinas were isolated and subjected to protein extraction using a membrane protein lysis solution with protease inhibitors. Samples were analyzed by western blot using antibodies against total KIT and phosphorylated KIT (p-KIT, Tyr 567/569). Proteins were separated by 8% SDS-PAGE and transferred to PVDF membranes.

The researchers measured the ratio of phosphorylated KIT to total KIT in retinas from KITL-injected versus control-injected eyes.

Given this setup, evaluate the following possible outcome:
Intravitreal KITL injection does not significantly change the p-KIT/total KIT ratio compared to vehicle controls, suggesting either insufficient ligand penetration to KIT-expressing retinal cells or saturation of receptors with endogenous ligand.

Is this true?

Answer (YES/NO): NO